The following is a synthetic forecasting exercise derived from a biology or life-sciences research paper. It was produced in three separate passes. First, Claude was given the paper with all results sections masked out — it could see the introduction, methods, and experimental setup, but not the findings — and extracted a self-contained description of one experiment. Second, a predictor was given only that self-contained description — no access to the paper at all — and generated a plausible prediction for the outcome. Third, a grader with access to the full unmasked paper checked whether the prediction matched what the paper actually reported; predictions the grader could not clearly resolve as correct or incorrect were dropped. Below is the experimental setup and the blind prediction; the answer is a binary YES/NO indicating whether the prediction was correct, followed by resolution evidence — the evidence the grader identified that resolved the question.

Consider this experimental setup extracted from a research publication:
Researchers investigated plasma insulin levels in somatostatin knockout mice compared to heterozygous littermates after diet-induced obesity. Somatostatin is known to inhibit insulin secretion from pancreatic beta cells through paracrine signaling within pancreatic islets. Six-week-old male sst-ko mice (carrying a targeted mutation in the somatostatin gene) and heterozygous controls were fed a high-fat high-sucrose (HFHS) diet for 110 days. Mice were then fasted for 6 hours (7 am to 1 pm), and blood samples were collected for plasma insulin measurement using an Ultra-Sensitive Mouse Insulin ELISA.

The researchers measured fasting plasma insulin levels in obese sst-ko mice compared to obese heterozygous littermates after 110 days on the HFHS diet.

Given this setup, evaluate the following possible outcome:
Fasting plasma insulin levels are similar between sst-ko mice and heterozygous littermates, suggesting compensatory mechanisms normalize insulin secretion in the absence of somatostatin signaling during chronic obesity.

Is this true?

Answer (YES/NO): NO